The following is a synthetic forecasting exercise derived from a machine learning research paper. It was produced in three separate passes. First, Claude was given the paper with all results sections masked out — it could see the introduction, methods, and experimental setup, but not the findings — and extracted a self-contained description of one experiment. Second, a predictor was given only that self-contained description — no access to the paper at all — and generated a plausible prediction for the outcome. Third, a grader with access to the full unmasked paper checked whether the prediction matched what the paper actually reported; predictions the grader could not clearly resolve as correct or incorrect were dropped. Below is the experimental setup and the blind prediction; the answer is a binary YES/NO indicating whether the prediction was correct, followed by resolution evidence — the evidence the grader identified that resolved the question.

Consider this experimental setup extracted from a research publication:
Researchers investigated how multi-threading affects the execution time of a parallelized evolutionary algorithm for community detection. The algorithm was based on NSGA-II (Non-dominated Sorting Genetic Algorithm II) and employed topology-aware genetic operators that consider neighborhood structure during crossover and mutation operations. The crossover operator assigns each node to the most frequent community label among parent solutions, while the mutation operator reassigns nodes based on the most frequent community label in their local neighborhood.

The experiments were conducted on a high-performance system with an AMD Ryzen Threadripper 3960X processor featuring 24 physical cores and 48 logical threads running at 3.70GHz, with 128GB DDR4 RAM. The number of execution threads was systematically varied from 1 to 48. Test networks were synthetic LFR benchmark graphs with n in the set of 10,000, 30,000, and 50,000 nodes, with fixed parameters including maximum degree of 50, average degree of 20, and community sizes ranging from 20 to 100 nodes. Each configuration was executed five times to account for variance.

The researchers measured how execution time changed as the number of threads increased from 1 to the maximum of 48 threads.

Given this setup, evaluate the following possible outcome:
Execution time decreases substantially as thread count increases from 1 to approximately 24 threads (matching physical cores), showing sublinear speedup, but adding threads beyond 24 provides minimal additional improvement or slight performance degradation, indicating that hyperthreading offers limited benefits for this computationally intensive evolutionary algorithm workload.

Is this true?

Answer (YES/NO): NO